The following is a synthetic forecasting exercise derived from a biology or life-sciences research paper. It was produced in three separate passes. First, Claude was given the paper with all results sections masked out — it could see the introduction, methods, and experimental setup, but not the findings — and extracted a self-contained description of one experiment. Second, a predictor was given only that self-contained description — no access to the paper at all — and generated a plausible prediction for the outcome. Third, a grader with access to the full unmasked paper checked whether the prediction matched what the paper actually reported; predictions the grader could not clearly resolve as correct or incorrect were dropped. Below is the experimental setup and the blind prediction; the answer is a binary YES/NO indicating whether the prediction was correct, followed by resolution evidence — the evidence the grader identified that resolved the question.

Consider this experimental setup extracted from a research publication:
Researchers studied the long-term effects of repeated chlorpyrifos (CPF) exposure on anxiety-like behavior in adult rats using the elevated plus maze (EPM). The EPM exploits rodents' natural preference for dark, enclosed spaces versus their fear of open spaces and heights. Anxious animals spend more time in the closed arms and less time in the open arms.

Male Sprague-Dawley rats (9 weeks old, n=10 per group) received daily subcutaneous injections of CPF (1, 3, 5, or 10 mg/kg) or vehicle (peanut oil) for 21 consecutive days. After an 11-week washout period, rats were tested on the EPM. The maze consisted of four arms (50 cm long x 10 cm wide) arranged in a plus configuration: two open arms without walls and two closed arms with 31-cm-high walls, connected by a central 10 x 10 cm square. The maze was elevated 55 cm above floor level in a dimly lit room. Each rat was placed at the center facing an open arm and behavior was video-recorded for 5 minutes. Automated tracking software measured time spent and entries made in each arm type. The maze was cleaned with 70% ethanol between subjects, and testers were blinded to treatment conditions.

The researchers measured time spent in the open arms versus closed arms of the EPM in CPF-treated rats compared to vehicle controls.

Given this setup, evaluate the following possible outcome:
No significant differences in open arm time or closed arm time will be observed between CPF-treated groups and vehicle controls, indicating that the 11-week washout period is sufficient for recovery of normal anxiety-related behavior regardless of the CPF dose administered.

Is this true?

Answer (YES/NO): NO